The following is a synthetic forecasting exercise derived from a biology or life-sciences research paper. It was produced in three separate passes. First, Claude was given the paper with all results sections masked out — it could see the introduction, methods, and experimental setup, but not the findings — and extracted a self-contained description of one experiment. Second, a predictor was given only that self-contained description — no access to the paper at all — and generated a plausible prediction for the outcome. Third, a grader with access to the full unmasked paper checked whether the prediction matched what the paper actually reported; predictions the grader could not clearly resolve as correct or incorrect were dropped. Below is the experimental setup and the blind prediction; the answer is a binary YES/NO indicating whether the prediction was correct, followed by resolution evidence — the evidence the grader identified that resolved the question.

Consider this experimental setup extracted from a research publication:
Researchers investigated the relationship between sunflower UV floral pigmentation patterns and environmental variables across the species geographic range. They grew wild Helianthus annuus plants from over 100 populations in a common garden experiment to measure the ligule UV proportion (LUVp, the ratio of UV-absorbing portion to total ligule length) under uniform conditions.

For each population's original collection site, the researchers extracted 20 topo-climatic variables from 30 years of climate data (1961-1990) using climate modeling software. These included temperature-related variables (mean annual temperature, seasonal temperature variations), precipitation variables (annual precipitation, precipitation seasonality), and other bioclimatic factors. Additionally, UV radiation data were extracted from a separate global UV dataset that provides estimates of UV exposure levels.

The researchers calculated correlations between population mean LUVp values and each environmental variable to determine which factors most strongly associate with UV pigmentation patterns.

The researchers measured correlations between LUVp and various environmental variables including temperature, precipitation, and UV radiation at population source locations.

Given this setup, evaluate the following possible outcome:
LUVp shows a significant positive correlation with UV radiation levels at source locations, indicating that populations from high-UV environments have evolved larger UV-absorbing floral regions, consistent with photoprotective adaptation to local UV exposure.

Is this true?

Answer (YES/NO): NO